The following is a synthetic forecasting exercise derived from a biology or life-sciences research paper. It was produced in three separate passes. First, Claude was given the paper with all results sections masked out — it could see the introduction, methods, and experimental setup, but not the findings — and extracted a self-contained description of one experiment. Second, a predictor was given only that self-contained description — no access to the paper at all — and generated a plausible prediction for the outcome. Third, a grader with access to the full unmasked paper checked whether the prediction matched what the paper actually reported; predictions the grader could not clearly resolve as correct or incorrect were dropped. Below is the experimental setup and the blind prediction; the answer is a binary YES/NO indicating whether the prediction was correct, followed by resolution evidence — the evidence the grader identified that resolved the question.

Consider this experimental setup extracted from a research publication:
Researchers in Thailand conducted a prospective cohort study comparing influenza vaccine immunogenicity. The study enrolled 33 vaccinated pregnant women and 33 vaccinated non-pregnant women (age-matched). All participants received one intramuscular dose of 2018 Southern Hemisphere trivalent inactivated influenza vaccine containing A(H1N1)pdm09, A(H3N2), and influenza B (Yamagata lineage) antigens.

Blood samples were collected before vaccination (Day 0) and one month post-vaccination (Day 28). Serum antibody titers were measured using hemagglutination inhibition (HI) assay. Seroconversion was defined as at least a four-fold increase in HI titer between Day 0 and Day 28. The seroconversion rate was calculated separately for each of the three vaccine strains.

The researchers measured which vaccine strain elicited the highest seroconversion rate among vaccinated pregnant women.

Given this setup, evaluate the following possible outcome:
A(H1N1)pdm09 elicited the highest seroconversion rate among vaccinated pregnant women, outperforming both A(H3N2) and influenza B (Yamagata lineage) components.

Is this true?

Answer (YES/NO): YES